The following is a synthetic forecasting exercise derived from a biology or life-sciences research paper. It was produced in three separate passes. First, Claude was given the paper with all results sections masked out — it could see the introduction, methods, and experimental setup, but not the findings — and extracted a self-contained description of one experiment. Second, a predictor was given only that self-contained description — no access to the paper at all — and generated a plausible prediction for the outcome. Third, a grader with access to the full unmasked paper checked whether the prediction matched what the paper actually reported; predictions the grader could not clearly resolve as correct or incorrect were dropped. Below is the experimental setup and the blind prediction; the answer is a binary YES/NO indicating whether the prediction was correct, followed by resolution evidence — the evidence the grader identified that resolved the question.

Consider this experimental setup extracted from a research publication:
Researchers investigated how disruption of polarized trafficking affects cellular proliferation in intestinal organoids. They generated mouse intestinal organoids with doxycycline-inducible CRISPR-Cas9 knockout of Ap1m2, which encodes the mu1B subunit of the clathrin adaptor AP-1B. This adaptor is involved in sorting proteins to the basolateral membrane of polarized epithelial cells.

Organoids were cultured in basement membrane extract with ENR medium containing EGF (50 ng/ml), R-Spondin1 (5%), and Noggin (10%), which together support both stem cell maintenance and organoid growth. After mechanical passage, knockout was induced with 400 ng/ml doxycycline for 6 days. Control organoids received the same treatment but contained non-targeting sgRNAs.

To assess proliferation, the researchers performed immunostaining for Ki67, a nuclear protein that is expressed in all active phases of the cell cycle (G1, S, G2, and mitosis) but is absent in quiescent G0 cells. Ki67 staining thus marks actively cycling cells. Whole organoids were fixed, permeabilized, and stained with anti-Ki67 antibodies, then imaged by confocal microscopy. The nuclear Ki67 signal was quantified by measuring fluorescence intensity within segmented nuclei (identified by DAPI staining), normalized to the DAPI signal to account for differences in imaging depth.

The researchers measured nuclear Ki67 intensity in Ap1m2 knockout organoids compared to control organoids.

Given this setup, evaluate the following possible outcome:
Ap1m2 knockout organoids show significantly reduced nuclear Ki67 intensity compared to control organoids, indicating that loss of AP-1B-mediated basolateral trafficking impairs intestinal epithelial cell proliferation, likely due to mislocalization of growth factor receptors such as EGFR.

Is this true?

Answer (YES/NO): NO